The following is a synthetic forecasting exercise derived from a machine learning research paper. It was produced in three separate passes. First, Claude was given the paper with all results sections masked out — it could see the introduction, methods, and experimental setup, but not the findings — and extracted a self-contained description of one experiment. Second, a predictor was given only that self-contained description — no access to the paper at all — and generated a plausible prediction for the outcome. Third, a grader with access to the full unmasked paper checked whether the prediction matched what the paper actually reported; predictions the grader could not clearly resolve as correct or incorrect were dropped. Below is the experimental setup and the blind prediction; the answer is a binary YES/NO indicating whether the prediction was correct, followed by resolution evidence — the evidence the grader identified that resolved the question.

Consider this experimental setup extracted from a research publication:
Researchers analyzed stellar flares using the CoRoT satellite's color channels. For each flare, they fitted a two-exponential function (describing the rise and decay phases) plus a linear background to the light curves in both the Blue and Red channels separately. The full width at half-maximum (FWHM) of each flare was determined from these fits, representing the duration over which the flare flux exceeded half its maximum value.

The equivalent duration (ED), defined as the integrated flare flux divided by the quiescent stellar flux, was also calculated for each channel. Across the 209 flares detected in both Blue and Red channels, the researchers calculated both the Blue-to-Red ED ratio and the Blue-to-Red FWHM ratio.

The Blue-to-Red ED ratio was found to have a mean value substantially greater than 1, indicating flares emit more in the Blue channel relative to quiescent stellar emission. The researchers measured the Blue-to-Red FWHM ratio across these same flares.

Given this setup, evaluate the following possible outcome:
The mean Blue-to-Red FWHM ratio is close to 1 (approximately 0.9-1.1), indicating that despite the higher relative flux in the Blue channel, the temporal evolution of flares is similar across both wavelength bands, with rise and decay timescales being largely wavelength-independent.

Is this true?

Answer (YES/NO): YES